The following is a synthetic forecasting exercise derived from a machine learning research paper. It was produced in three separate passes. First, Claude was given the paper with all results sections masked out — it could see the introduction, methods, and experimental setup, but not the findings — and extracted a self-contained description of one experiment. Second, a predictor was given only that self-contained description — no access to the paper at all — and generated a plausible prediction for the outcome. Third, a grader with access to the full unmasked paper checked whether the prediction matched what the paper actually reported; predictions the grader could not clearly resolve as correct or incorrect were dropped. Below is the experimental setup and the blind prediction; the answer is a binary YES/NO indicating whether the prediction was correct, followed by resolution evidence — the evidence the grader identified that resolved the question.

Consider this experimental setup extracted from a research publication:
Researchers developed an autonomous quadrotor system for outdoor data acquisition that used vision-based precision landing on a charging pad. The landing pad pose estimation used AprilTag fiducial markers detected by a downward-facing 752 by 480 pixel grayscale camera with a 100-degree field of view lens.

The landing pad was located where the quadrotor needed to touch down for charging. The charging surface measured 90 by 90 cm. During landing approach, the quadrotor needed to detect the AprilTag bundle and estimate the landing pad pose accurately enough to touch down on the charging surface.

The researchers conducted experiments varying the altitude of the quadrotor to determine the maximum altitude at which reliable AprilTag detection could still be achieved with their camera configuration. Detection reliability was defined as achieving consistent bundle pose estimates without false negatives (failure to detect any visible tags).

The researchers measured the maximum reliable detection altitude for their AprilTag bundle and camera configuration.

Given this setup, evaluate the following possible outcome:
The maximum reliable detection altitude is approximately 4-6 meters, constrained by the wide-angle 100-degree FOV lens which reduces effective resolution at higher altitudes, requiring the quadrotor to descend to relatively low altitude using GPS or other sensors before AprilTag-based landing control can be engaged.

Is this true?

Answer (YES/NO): NO